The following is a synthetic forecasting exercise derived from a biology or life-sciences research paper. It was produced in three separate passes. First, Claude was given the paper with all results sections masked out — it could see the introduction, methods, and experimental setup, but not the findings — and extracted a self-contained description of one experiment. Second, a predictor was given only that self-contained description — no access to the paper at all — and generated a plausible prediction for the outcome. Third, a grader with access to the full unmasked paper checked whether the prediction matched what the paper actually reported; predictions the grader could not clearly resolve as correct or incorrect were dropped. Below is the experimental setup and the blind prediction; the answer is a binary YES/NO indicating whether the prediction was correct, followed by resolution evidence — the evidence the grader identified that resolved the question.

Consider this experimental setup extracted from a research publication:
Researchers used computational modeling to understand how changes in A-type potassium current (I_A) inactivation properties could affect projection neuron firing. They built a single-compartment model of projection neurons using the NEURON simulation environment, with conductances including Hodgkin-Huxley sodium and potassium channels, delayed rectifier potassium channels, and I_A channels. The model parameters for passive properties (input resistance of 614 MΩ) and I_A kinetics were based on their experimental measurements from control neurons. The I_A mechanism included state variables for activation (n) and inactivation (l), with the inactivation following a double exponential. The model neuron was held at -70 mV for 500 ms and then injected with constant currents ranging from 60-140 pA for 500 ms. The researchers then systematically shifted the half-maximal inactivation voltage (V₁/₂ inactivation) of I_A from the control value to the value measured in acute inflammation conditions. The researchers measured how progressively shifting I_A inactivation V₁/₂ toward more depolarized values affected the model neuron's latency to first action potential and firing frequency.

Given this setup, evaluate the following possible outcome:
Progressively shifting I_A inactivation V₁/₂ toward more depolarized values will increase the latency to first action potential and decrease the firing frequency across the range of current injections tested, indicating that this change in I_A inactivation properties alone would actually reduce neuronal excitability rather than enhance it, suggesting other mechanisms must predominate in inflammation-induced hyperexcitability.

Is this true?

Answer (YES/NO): NO